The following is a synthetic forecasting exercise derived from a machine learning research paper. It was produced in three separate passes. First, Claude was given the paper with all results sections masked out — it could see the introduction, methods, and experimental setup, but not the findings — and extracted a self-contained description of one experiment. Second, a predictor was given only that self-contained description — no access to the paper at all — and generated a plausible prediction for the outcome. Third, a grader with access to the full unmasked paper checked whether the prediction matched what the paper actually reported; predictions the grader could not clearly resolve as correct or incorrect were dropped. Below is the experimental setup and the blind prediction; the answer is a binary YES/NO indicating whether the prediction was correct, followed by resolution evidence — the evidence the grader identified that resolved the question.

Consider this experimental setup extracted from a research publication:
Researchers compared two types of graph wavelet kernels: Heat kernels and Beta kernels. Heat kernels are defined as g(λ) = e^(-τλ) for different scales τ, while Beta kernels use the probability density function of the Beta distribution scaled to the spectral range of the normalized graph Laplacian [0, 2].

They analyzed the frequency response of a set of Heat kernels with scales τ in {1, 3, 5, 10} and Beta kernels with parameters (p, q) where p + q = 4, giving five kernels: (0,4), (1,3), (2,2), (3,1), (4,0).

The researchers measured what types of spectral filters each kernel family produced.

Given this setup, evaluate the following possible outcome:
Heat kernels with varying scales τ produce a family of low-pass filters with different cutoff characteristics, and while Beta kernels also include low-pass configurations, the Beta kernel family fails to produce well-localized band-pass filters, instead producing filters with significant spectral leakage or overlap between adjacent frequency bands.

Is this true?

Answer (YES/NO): NO